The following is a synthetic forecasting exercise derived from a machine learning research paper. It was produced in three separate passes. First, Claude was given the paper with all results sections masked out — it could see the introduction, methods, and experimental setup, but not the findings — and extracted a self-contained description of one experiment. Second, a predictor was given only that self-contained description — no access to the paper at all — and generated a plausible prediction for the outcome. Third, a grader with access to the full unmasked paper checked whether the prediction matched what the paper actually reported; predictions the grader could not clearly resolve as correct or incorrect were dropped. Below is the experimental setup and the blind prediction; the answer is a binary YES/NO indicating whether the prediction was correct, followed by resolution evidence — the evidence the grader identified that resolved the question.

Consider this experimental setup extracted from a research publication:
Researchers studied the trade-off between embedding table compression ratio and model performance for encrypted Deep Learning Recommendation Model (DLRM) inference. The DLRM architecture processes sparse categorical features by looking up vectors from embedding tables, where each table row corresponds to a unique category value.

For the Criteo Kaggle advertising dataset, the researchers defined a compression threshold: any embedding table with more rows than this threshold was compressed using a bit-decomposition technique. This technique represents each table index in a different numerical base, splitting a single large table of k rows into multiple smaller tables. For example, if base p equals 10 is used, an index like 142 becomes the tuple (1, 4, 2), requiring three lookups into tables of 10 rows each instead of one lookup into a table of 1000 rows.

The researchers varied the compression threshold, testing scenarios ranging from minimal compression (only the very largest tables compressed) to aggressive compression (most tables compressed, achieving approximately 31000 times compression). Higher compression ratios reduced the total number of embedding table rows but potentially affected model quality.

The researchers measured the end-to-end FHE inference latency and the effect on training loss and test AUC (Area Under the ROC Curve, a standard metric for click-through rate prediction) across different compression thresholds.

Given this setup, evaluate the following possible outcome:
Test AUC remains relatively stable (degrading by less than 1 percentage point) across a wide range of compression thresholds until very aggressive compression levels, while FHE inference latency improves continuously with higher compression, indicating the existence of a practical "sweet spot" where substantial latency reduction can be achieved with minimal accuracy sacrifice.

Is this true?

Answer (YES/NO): NO